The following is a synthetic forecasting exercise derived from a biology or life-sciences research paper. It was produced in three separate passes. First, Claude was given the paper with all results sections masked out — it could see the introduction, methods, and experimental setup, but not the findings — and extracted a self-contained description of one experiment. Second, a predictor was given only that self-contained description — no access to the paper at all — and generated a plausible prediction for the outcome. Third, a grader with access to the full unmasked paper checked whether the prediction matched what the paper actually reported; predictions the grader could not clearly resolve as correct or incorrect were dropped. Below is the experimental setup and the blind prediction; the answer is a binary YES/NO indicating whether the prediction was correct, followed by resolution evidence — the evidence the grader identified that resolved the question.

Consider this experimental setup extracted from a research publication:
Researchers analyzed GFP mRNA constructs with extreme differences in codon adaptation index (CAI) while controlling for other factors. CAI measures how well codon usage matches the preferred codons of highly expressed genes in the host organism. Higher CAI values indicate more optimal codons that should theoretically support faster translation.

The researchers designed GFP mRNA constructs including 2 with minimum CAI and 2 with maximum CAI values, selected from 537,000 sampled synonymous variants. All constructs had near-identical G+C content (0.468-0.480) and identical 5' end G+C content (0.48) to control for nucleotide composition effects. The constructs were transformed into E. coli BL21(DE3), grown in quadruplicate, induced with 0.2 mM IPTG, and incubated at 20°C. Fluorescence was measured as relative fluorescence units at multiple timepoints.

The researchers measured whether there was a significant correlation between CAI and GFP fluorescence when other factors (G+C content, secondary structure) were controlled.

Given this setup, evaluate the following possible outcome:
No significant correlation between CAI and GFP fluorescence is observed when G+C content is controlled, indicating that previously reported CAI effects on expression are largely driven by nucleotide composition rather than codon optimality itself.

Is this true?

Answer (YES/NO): NO